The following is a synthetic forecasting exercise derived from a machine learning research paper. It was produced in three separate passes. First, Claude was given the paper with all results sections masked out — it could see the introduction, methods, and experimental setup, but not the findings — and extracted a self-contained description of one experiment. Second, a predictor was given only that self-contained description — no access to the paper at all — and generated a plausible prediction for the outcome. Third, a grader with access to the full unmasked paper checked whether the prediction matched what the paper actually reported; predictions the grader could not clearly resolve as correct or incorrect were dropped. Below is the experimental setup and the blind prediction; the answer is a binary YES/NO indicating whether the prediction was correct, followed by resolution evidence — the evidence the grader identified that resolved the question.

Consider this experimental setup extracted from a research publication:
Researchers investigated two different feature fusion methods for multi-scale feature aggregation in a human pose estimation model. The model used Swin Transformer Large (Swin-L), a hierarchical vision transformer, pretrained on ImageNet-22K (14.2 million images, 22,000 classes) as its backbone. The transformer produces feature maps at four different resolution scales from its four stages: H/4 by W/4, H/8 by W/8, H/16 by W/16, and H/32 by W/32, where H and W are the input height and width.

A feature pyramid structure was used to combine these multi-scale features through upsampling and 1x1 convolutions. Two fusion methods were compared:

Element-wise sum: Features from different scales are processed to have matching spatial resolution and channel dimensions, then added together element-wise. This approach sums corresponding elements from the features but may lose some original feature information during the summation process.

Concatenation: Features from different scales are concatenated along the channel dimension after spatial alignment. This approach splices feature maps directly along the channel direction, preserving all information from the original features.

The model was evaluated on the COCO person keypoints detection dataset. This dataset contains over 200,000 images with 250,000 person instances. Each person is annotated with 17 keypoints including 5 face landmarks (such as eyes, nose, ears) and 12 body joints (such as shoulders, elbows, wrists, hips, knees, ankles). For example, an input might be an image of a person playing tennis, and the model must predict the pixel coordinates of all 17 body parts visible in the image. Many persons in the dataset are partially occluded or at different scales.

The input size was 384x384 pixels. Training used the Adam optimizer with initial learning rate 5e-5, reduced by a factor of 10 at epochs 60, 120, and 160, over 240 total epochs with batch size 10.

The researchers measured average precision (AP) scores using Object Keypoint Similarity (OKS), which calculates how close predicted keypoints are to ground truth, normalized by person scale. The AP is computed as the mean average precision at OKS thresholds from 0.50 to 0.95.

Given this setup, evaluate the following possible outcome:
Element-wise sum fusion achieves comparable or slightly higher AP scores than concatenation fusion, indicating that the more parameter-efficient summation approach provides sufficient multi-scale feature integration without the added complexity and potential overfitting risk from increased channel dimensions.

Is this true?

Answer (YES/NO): YES